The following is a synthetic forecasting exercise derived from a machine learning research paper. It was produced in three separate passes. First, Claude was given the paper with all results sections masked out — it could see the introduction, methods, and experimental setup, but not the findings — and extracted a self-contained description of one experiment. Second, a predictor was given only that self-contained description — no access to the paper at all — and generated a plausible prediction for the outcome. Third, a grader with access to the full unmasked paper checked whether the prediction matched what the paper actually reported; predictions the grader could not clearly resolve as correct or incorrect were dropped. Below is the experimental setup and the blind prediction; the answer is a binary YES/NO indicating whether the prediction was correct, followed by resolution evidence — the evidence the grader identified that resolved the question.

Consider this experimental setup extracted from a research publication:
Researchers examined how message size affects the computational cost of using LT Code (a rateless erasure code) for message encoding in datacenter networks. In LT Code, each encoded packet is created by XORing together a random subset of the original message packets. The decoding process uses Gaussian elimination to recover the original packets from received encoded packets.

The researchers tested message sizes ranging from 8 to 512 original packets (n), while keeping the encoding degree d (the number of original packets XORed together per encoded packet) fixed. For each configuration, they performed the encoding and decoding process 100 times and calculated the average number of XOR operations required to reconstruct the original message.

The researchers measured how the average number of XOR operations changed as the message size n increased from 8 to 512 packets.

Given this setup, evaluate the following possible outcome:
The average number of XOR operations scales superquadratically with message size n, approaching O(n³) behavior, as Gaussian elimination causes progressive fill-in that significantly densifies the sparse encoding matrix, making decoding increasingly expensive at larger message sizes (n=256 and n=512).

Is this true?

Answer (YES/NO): NO